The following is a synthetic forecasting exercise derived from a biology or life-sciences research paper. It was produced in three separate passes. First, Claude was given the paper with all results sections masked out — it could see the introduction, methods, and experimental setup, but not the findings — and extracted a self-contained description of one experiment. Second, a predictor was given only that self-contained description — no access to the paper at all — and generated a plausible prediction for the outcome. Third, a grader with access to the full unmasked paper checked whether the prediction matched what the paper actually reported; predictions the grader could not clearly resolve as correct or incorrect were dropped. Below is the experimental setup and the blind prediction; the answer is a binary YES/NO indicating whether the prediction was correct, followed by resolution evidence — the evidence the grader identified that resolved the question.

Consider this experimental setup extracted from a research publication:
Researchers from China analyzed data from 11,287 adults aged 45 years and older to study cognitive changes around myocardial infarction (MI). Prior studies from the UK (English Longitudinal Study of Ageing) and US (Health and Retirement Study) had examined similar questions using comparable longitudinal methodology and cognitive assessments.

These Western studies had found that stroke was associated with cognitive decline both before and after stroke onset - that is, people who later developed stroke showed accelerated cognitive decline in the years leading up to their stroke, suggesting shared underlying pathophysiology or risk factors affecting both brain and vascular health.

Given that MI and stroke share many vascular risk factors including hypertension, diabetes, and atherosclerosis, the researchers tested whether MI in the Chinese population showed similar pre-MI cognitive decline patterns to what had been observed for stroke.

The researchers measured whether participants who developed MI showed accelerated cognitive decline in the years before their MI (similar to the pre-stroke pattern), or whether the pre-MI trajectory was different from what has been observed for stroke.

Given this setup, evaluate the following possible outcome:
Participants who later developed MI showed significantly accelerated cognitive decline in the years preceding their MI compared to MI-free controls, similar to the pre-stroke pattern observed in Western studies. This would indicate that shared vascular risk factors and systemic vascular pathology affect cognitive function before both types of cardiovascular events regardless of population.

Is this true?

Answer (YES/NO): NO